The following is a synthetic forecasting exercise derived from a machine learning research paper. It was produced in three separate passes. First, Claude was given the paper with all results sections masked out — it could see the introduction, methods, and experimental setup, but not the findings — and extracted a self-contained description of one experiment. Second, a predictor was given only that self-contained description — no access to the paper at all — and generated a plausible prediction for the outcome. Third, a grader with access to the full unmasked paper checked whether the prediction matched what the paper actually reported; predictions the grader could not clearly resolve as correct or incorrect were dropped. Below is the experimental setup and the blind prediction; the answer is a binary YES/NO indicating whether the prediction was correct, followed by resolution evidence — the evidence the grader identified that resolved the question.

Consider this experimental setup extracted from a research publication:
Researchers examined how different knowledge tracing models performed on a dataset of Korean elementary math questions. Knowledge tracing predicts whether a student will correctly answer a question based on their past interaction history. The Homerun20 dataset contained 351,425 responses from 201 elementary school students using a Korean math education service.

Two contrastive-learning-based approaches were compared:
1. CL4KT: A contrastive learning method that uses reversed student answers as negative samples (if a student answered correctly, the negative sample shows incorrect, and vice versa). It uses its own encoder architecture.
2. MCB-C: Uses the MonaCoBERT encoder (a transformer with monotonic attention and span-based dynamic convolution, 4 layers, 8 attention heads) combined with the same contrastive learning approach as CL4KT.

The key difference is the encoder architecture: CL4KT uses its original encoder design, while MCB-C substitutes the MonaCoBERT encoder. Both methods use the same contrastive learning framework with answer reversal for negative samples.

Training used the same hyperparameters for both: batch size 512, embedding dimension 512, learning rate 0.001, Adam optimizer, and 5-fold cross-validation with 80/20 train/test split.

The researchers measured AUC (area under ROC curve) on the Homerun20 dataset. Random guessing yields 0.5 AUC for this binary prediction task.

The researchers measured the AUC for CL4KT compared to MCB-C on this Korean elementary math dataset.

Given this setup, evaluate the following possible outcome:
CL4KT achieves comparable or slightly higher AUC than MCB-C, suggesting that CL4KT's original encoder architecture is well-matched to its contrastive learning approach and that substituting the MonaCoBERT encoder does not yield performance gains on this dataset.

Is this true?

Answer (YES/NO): NO